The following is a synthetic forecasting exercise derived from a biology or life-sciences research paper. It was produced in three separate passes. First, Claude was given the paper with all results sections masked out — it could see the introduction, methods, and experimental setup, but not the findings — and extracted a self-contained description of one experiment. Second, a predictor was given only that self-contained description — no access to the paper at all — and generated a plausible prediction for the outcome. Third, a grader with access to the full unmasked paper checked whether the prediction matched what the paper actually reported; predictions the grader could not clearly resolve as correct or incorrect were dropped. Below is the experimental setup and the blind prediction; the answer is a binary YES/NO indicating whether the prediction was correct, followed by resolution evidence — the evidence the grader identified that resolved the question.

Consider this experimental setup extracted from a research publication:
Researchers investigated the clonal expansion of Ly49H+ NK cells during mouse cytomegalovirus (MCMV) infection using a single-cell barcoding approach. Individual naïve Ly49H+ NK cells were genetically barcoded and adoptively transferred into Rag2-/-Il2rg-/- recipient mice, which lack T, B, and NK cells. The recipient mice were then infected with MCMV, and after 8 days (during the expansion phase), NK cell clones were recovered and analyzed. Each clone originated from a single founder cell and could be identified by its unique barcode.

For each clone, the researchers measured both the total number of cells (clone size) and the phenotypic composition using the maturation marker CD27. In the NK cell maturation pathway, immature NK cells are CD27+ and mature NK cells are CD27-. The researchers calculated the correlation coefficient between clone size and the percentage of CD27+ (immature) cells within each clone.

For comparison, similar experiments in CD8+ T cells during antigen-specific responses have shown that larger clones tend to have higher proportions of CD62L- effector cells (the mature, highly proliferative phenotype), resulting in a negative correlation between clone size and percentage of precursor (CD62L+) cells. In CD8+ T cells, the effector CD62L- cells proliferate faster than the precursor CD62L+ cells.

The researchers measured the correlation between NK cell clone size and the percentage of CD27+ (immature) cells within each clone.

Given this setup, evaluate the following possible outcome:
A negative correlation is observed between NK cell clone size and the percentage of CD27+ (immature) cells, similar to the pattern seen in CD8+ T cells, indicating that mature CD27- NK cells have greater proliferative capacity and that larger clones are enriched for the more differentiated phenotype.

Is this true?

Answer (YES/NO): NO